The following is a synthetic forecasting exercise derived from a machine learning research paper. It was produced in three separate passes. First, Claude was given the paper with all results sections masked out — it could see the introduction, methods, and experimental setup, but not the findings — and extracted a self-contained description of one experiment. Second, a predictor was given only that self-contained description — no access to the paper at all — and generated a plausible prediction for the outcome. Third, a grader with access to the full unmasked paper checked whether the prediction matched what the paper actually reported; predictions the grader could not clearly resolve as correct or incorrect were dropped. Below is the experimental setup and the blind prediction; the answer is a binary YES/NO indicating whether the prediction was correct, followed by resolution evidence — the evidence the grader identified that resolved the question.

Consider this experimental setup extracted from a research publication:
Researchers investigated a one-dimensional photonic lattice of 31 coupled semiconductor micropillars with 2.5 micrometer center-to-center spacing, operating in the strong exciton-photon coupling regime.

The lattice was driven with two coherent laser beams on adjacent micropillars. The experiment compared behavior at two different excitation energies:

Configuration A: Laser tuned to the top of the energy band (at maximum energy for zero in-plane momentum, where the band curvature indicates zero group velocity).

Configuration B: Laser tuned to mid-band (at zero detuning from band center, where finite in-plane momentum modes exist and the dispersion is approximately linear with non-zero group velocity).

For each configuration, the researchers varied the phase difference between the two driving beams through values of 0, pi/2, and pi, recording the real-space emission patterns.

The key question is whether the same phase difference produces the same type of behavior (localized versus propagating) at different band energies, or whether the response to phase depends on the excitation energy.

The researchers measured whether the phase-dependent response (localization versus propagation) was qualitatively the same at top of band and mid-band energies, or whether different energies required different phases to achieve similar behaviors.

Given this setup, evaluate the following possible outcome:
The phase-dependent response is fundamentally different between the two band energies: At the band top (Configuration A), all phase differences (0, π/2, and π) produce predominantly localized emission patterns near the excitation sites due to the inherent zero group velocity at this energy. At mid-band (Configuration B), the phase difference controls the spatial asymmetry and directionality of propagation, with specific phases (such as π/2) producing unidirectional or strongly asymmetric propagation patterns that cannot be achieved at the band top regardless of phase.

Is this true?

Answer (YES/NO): NO